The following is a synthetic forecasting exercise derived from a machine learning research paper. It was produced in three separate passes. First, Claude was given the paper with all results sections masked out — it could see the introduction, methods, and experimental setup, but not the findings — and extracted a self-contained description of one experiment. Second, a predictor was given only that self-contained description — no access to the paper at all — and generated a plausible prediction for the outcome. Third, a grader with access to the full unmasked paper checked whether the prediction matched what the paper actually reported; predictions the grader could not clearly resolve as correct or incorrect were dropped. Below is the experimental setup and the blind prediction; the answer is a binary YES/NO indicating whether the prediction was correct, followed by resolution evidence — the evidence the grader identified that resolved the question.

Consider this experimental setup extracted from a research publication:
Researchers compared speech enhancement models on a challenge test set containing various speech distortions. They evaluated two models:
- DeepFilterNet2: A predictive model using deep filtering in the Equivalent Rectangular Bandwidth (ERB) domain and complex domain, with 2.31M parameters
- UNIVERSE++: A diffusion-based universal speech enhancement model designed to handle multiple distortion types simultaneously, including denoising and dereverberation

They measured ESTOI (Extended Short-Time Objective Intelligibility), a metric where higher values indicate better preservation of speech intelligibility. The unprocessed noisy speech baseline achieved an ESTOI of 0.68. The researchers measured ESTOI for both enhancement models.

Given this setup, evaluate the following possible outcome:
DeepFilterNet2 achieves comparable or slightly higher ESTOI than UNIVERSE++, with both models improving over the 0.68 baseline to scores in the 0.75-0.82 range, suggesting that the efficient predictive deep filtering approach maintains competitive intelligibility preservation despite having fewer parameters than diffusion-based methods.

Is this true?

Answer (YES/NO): NO